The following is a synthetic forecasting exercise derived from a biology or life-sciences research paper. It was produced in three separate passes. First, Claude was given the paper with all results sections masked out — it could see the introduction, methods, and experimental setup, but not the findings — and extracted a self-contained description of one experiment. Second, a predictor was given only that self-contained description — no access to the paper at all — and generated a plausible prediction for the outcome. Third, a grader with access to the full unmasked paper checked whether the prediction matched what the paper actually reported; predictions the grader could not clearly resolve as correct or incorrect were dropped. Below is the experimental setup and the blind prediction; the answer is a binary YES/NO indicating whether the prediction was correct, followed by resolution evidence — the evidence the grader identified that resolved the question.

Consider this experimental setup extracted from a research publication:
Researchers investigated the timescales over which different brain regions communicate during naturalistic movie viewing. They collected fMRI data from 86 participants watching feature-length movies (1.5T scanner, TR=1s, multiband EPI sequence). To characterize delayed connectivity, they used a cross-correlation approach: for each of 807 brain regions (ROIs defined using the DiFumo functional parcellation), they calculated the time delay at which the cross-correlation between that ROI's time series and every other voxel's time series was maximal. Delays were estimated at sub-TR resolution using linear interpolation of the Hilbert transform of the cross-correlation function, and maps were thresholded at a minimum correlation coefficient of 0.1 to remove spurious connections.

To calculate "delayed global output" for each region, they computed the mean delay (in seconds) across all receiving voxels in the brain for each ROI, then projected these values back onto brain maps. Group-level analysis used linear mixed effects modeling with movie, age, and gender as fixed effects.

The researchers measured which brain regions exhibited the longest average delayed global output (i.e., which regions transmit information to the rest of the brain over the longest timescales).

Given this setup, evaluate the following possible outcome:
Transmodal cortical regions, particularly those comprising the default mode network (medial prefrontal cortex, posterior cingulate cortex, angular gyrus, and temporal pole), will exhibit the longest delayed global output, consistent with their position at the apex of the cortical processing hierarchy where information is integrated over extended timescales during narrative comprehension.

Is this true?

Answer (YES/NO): NO